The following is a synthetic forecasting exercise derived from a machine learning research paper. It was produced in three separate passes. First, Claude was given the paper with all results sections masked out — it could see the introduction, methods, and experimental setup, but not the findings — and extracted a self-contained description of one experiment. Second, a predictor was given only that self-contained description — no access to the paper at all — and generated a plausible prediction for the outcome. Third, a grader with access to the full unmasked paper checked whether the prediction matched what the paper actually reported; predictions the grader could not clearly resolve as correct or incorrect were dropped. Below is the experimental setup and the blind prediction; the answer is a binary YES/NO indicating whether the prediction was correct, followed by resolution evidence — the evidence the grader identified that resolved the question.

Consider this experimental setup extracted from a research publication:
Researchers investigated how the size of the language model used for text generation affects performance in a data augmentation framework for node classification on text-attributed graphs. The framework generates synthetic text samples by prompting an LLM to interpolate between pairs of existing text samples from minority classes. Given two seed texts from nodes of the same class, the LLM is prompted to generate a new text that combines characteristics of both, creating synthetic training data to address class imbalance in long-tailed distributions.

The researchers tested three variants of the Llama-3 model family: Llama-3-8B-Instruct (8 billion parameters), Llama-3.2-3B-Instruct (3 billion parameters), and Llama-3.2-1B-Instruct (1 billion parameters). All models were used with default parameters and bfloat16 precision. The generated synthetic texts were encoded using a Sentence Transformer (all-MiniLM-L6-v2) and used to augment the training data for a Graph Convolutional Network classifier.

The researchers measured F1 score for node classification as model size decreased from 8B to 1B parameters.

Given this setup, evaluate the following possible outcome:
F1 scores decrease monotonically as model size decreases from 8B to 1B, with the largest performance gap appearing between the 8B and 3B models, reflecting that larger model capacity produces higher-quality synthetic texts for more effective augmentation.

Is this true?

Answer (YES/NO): NO